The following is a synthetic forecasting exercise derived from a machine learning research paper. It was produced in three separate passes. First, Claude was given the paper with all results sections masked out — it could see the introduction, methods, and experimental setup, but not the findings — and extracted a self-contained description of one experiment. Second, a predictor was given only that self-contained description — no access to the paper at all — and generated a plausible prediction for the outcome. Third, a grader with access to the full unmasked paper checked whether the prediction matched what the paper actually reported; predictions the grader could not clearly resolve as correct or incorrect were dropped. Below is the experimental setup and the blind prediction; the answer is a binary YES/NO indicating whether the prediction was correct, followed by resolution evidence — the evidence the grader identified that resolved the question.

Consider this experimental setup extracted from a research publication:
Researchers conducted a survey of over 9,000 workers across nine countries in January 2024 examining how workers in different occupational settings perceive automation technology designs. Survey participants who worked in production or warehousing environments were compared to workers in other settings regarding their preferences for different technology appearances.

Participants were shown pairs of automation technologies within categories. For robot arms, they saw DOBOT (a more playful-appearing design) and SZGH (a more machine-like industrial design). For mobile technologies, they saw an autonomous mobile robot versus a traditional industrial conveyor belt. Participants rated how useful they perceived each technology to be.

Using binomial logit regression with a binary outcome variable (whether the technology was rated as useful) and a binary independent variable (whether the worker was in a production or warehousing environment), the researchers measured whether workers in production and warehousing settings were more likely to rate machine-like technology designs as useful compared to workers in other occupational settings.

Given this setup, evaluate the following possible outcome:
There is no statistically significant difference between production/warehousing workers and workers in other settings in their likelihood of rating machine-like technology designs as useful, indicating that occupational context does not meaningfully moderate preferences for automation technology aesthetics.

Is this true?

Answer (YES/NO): YES